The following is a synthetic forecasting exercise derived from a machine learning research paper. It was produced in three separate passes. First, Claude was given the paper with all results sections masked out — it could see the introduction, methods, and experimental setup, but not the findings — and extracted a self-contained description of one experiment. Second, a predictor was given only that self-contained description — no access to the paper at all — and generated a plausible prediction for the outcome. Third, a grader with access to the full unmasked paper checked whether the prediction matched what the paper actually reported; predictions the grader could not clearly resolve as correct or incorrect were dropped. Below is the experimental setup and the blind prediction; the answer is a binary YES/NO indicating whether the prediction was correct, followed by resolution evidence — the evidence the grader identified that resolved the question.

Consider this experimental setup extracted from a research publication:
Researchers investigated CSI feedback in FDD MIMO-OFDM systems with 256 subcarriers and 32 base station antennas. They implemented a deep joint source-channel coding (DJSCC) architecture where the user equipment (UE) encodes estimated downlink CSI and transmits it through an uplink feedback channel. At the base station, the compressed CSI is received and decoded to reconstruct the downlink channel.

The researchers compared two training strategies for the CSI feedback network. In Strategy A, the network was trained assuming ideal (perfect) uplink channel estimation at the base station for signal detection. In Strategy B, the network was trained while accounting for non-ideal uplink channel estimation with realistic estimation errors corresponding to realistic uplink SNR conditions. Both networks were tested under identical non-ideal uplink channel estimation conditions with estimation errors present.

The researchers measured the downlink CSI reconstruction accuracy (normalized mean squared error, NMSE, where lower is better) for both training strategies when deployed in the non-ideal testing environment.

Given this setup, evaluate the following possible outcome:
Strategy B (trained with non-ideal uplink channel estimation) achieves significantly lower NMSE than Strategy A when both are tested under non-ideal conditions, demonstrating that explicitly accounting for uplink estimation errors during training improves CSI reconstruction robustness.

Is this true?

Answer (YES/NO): YES